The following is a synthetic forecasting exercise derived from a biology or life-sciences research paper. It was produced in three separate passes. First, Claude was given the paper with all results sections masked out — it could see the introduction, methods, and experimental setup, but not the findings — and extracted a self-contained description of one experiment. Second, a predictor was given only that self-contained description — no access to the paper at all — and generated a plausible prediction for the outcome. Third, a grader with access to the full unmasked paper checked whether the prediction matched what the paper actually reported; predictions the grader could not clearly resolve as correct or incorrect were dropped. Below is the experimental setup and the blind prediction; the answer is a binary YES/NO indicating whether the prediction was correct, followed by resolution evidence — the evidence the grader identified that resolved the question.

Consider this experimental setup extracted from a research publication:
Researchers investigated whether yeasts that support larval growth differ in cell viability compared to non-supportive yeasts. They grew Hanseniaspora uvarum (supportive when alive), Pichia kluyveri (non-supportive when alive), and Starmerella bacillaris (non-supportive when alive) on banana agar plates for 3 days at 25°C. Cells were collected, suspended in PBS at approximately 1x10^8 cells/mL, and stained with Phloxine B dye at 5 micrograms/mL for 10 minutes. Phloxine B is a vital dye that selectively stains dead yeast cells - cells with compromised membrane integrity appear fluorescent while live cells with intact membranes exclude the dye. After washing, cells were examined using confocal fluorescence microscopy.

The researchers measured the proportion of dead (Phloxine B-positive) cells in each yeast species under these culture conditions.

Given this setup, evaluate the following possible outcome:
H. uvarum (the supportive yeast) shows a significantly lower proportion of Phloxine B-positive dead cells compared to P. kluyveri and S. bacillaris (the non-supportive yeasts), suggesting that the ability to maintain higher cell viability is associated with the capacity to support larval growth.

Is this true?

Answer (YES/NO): NO